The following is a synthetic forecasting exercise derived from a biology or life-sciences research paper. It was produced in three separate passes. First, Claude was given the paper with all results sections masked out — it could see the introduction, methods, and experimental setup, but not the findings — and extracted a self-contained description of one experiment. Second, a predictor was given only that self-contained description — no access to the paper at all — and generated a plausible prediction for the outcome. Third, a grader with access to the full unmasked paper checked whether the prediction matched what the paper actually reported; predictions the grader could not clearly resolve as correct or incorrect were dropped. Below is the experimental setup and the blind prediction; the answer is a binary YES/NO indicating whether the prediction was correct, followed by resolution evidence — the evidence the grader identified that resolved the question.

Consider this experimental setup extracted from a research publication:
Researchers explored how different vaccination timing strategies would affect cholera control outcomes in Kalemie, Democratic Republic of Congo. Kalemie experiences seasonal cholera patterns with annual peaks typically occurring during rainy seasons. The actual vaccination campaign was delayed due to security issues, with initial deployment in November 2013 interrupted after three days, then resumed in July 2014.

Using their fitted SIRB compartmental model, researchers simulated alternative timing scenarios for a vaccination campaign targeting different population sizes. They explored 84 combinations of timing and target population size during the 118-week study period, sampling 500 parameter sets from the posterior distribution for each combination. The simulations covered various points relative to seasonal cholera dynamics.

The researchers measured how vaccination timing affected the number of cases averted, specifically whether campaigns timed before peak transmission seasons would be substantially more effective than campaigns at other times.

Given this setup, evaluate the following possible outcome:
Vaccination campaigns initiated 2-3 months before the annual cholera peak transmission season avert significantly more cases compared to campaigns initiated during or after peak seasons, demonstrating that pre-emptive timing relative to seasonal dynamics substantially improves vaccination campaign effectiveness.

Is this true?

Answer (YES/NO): YES